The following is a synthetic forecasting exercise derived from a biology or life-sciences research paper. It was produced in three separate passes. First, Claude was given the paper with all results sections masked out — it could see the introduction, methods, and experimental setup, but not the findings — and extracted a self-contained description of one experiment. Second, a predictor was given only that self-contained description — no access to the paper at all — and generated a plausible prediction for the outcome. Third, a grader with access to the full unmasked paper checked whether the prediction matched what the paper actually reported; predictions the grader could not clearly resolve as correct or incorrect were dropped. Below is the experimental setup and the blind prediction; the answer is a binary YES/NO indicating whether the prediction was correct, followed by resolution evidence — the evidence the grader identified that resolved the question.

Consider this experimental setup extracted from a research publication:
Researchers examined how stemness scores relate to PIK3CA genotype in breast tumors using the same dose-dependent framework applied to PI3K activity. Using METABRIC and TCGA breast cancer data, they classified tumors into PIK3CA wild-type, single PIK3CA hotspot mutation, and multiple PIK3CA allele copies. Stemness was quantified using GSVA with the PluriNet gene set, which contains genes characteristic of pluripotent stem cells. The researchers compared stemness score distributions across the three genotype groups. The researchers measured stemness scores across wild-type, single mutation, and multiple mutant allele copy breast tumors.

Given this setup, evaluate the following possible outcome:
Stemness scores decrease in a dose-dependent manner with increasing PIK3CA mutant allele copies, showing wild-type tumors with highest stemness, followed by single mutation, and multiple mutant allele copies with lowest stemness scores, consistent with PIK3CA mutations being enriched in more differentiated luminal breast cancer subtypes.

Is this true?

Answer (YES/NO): NO